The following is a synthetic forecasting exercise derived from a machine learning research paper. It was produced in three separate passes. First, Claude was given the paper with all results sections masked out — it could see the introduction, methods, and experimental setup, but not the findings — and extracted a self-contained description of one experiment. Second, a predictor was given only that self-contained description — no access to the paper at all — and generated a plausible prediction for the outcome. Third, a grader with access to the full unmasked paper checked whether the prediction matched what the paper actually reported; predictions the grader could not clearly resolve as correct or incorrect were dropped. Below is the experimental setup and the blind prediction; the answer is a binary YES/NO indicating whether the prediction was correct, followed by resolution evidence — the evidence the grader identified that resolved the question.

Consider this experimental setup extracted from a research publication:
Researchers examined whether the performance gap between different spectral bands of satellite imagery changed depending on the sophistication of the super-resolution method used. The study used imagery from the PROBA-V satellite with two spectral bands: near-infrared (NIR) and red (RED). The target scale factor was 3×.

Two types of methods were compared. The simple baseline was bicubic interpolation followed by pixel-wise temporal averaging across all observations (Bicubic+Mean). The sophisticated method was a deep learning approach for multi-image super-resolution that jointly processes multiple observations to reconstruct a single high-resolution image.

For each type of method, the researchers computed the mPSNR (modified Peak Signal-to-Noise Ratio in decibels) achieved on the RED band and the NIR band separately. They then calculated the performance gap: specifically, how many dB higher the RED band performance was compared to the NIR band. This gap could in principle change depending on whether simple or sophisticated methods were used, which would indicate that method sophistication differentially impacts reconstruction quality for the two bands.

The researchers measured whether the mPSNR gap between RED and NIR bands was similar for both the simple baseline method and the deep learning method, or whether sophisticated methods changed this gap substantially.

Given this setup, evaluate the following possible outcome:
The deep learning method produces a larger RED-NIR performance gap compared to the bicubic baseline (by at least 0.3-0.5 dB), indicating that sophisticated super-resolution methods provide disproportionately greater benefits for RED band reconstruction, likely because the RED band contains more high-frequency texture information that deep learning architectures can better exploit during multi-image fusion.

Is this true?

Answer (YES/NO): NO